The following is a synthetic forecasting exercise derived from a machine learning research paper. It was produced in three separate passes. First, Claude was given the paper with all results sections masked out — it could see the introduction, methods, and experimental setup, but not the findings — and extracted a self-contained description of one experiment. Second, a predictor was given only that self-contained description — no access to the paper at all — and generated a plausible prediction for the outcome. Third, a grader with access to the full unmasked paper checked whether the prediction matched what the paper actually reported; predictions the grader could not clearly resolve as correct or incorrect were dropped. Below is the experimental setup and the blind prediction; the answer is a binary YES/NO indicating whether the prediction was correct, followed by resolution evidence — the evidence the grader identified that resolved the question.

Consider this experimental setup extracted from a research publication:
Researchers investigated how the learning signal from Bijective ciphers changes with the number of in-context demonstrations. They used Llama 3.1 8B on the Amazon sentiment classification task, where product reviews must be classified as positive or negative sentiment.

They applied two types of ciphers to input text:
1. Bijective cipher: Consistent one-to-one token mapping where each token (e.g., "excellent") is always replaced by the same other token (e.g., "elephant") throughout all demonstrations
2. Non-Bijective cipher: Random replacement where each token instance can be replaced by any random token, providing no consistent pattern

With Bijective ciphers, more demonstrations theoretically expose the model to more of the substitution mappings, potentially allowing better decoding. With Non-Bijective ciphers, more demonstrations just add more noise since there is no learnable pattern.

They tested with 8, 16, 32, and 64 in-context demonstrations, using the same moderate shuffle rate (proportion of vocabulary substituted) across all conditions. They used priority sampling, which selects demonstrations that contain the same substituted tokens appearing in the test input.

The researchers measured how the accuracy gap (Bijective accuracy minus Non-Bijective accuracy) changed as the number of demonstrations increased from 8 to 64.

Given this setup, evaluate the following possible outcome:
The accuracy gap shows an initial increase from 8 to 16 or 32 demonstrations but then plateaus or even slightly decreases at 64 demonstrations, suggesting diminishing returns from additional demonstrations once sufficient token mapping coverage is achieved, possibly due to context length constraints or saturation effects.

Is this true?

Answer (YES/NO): YES